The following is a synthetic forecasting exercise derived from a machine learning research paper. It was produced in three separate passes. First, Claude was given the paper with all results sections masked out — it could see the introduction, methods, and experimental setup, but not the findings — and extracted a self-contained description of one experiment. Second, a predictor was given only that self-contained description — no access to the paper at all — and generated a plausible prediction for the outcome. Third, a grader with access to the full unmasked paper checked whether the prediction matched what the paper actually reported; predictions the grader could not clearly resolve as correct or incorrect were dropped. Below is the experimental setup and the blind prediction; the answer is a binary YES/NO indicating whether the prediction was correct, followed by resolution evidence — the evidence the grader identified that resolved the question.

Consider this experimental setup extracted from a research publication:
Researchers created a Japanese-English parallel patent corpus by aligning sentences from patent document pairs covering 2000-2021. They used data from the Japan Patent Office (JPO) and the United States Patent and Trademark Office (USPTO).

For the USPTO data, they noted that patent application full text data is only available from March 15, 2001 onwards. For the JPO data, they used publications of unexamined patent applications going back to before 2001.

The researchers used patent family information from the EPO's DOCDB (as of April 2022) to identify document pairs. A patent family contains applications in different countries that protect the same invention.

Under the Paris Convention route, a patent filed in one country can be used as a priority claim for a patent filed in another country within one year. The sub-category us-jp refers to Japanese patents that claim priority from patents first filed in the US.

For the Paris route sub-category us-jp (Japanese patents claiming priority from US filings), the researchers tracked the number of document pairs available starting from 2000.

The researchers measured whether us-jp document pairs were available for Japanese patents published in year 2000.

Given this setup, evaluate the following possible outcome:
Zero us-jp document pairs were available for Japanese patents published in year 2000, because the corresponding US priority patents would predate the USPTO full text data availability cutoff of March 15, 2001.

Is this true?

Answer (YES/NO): YES